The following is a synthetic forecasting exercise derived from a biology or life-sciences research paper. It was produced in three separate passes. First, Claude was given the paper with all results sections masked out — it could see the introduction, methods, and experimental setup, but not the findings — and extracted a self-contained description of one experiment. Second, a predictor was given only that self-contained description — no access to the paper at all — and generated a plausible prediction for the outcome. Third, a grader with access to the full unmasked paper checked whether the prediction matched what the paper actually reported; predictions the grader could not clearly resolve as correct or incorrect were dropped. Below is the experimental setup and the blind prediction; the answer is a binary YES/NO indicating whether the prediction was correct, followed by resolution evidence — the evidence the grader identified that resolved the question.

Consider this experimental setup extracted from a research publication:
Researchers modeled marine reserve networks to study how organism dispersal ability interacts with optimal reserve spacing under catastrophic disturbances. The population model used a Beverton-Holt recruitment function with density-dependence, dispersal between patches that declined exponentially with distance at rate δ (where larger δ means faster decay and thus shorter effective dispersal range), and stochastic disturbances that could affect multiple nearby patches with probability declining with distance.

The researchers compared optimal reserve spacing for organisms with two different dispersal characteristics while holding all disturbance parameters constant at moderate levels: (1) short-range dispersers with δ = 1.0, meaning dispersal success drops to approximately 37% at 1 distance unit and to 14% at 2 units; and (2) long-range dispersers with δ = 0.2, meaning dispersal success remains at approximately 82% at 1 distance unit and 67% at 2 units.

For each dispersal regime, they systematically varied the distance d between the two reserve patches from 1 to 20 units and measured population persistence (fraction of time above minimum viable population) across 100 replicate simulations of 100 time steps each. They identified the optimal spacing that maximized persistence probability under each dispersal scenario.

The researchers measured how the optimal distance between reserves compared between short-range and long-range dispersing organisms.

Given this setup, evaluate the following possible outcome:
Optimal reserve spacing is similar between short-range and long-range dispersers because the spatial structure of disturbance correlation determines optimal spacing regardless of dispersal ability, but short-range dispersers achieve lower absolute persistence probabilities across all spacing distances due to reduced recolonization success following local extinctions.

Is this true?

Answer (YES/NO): NO